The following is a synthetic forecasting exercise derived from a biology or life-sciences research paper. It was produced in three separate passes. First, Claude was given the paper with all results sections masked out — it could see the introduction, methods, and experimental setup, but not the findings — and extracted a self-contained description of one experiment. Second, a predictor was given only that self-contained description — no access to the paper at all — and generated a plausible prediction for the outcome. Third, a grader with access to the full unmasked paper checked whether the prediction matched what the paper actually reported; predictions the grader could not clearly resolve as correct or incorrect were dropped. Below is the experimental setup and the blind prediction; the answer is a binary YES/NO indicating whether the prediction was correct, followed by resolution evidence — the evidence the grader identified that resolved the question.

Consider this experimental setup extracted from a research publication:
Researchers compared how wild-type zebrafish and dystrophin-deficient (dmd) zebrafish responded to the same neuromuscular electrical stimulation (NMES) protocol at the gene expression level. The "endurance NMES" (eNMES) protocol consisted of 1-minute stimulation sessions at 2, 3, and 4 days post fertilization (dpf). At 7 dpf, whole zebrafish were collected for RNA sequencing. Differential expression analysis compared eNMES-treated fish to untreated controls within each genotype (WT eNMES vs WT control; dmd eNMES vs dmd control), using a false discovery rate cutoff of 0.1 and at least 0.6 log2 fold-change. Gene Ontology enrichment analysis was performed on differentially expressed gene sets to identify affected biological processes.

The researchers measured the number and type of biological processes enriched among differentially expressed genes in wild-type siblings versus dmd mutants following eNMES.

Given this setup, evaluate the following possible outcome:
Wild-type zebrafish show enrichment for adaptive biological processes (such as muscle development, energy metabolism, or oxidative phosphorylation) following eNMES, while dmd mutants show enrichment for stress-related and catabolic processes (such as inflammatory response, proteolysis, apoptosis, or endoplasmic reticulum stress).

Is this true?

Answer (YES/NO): NO